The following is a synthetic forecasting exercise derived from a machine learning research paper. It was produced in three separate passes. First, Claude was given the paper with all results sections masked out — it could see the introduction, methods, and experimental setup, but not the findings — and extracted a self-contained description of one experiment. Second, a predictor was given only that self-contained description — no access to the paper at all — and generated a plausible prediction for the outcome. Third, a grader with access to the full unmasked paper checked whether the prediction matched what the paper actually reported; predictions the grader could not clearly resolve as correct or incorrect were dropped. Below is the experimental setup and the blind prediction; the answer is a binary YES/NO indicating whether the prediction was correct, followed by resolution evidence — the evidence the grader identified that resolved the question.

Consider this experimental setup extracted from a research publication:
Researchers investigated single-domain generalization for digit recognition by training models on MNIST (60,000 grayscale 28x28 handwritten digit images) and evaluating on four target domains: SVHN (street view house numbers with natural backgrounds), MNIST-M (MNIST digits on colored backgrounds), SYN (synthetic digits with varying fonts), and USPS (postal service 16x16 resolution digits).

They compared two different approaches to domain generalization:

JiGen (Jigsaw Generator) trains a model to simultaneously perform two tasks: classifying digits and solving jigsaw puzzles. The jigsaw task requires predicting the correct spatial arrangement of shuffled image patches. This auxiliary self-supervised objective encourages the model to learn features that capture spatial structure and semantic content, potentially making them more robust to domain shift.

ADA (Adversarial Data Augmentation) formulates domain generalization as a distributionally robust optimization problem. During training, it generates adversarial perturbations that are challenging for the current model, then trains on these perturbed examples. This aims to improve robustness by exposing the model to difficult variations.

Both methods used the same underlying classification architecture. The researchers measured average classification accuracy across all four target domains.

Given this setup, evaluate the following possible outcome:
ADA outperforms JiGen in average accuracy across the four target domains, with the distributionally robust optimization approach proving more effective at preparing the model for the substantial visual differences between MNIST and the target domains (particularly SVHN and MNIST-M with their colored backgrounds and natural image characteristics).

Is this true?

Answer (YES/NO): YES